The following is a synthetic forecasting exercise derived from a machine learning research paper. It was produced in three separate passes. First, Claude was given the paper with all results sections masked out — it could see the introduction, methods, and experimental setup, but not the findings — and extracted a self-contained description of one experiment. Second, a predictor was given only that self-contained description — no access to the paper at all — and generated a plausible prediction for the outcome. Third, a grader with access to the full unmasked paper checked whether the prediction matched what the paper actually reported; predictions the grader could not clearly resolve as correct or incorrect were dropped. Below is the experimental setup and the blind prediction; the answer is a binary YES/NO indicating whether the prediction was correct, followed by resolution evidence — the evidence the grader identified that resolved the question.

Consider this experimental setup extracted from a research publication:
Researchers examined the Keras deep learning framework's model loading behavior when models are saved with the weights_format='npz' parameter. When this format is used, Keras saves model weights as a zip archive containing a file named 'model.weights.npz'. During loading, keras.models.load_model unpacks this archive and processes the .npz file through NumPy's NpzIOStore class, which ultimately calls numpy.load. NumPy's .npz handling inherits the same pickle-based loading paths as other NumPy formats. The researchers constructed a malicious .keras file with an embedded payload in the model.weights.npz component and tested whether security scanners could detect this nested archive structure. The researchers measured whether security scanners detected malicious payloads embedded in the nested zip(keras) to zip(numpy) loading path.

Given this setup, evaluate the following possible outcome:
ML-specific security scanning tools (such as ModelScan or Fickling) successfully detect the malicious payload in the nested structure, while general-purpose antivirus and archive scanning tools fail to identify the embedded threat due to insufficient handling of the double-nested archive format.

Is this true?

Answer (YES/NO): NO